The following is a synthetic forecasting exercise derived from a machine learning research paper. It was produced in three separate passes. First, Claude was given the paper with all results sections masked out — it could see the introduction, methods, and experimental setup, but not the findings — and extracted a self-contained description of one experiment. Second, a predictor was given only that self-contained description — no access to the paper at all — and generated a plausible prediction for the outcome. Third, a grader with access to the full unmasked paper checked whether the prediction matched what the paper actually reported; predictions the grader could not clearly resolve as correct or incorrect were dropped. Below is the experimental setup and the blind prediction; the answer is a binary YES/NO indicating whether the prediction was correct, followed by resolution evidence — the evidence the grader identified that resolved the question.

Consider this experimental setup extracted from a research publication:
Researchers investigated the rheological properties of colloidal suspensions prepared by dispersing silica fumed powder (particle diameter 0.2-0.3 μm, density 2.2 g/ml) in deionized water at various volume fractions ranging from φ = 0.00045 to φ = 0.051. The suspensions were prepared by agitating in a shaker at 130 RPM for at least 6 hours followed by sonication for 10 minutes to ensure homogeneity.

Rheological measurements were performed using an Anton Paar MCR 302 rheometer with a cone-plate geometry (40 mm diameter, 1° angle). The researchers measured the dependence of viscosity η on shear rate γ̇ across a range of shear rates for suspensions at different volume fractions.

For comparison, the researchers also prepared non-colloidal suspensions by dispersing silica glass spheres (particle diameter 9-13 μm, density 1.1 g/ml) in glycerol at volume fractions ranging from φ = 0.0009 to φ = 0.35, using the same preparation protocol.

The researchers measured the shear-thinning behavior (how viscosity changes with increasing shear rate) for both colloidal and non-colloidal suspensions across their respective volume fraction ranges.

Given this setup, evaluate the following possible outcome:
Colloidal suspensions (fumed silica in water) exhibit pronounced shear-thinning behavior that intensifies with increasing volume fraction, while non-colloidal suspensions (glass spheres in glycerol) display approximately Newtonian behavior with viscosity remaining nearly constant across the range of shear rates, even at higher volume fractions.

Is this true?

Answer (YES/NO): NO